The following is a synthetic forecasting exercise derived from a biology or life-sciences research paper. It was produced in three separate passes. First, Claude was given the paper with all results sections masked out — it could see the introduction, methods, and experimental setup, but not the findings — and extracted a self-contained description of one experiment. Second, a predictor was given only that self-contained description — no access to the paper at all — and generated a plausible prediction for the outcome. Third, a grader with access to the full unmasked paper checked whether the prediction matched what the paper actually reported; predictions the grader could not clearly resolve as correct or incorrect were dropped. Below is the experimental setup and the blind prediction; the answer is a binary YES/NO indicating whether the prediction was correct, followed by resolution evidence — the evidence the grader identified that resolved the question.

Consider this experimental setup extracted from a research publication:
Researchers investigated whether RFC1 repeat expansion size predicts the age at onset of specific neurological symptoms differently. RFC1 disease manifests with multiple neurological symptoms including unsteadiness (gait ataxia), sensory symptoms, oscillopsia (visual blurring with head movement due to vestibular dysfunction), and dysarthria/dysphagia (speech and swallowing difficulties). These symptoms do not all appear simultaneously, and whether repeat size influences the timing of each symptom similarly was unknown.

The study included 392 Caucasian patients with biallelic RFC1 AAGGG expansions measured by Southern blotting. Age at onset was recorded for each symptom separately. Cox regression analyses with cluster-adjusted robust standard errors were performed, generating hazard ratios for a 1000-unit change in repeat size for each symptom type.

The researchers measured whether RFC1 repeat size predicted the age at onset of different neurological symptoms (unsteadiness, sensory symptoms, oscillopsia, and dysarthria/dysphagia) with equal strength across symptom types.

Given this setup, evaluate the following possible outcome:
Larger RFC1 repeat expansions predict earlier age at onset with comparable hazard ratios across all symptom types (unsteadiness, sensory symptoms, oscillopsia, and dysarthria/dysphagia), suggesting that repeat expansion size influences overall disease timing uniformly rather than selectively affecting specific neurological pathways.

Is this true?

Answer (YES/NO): NO